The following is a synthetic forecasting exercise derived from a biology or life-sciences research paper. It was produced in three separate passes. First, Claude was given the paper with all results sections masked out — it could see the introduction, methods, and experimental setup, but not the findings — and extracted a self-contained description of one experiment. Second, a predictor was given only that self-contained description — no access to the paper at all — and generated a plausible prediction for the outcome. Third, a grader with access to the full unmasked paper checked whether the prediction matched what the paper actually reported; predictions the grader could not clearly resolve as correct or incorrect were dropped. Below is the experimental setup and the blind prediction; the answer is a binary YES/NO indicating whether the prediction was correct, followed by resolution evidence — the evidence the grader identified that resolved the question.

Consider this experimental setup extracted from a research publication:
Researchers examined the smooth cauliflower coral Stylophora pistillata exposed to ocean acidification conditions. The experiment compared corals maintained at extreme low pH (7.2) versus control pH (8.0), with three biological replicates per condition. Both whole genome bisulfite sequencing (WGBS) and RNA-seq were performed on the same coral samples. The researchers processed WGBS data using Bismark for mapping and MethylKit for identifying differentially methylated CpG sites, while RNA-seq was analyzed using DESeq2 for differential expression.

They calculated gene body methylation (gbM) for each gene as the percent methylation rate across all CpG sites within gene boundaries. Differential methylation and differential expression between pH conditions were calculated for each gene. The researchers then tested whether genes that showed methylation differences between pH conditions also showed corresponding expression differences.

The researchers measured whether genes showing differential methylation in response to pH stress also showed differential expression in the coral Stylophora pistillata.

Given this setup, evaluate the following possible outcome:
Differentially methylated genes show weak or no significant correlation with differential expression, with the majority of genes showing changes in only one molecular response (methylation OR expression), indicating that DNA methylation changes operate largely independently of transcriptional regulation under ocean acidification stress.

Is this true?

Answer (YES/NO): YES